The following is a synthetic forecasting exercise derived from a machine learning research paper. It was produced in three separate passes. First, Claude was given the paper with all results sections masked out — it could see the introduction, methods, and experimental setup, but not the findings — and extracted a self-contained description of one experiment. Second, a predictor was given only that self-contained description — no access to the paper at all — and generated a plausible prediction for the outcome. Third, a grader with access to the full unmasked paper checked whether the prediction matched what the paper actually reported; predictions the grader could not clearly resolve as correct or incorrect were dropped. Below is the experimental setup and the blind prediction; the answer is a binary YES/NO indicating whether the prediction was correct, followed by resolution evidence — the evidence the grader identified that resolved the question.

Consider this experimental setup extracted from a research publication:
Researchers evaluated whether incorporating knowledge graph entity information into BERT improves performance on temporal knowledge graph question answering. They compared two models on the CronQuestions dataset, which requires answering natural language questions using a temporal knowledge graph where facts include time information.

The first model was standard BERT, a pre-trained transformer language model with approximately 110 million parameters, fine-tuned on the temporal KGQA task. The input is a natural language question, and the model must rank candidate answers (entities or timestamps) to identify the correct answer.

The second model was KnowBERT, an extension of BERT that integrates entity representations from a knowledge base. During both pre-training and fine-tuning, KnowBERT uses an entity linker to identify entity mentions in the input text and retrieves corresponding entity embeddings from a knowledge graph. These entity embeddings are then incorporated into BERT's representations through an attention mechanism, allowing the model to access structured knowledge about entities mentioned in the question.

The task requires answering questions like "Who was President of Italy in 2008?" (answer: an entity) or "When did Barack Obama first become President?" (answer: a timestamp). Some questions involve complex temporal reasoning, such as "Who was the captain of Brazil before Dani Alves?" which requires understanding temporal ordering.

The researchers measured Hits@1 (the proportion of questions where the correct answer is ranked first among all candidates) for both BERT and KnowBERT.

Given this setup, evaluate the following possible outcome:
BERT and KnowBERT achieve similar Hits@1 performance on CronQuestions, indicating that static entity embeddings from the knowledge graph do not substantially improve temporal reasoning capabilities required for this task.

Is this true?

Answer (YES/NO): YES